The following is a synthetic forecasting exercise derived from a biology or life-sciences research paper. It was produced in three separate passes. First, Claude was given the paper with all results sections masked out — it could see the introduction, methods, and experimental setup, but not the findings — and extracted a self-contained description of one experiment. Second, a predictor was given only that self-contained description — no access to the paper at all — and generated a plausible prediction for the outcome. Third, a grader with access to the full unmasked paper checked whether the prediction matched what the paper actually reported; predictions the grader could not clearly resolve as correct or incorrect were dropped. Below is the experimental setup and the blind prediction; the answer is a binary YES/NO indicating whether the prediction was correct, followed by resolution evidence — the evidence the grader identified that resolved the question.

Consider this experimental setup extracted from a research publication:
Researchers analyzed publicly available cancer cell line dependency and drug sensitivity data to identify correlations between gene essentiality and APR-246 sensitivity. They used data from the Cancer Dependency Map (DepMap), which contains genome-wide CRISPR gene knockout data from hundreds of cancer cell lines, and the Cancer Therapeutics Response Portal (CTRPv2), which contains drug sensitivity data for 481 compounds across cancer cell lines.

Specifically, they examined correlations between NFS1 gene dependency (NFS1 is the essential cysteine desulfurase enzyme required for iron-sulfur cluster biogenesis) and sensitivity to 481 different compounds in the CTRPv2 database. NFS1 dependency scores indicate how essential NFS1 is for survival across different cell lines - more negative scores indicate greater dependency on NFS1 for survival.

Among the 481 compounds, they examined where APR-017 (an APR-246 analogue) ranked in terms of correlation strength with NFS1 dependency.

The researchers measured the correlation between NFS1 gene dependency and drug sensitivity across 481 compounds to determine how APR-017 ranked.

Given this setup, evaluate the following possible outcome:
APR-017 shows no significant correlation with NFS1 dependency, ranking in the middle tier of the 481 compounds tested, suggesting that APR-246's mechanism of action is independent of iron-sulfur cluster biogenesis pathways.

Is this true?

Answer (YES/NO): NO